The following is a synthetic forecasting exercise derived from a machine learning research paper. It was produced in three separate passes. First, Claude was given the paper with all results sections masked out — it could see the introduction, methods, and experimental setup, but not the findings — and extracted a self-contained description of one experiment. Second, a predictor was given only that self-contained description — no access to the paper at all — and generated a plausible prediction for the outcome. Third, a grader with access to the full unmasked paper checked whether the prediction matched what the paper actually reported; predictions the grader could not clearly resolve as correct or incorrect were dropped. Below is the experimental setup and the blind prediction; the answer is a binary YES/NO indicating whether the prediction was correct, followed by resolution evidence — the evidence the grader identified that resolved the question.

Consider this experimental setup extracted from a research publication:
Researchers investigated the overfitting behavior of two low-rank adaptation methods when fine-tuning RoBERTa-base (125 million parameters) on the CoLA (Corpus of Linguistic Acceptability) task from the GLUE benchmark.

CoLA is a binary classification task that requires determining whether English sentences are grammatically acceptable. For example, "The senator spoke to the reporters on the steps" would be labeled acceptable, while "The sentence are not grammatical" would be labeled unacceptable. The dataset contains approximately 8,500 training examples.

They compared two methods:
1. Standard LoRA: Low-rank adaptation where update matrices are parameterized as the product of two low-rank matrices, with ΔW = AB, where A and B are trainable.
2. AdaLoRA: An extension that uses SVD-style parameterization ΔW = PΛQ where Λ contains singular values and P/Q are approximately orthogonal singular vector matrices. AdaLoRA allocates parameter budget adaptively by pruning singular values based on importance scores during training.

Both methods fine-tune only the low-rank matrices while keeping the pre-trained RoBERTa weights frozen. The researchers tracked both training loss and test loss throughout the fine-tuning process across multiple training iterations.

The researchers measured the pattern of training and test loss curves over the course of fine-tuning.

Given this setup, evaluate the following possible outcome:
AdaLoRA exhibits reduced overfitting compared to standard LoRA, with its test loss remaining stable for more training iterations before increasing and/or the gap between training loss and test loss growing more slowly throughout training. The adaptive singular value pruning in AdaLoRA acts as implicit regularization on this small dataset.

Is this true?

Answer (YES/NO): NO